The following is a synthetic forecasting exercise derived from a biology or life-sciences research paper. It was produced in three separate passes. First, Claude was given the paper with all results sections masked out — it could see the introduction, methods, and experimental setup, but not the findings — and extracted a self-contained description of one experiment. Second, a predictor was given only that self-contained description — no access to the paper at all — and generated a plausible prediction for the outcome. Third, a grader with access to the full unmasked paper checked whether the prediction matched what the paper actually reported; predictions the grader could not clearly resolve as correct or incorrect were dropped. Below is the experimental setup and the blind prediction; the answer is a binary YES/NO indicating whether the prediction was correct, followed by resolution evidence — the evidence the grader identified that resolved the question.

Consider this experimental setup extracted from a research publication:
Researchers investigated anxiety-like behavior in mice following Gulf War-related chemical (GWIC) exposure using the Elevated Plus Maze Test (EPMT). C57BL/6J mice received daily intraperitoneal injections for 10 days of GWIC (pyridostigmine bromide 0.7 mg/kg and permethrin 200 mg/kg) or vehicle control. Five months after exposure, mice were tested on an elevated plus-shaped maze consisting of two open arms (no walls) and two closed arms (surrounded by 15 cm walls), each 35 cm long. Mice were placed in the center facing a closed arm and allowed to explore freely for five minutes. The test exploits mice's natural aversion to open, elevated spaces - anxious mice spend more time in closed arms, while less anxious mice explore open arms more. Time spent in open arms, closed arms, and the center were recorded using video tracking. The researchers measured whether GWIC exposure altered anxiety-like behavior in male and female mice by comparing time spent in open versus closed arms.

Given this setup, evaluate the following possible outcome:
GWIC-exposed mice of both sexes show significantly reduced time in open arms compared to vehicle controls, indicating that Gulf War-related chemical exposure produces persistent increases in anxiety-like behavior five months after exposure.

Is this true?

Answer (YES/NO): NO